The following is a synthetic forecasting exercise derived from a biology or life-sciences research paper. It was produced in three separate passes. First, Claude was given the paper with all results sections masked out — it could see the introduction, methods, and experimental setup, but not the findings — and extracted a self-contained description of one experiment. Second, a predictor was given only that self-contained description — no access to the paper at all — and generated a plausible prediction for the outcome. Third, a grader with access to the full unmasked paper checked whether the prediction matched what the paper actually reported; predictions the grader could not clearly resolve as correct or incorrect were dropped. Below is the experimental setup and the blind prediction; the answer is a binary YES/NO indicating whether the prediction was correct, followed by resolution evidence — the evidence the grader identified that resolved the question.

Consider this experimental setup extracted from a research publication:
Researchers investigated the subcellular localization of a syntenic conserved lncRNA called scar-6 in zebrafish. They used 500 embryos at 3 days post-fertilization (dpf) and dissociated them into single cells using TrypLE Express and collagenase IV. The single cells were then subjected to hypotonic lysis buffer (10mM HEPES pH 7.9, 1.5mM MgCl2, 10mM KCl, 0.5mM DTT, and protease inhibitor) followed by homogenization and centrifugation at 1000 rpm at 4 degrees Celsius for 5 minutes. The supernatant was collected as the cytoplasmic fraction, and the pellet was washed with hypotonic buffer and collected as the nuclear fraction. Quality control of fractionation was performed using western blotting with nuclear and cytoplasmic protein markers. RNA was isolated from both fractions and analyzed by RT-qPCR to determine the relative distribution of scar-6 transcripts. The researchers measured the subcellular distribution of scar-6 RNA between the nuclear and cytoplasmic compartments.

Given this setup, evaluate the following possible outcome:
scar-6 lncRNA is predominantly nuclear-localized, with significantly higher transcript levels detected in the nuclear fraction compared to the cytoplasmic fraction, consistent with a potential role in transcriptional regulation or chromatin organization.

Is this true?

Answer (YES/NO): YES